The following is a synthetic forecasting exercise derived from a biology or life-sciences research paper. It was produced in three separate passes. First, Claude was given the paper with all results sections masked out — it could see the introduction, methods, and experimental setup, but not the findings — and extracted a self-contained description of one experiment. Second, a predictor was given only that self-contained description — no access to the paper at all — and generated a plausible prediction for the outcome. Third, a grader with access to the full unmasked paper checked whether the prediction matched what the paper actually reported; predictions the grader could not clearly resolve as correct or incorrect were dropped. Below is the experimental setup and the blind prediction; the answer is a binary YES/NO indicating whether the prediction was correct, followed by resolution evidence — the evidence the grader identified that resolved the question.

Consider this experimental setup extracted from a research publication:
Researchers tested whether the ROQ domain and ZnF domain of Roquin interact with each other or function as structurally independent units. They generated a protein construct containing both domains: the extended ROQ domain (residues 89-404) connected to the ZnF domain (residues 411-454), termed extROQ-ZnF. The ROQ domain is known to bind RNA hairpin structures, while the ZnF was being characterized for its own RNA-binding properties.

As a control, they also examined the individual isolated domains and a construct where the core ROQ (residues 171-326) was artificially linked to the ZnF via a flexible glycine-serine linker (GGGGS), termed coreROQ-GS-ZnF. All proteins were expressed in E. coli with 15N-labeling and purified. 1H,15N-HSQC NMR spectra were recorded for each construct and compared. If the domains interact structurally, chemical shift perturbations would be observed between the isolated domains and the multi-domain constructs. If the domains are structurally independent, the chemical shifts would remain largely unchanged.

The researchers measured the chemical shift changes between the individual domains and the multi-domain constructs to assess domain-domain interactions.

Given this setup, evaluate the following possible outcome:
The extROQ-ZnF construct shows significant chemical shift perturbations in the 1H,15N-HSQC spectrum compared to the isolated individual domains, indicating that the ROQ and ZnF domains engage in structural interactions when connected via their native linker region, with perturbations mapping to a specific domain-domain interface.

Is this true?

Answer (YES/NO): NO